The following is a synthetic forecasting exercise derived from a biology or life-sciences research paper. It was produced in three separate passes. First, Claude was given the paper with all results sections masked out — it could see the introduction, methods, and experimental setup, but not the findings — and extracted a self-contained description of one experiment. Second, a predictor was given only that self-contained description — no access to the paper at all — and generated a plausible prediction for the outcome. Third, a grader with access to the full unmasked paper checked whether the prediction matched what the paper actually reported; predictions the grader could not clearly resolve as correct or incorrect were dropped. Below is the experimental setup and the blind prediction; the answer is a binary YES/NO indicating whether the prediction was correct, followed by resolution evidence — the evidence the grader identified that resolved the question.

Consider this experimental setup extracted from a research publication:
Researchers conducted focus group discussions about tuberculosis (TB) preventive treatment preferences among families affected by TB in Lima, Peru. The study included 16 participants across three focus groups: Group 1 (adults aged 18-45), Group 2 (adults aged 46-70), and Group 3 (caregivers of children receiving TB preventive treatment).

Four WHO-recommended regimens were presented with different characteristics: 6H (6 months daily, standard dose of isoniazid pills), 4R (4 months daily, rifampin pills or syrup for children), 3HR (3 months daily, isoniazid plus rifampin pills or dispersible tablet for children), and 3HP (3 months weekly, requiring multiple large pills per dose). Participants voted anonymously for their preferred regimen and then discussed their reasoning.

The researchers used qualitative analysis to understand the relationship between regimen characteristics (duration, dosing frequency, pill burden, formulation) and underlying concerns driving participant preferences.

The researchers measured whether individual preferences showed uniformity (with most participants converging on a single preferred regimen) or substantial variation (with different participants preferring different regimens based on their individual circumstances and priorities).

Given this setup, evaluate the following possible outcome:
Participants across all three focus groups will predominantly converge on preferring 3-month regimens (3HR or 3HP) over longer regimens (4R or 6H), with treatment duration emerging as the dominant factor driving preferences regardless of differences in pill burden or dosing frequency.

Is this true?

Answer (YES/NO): NO